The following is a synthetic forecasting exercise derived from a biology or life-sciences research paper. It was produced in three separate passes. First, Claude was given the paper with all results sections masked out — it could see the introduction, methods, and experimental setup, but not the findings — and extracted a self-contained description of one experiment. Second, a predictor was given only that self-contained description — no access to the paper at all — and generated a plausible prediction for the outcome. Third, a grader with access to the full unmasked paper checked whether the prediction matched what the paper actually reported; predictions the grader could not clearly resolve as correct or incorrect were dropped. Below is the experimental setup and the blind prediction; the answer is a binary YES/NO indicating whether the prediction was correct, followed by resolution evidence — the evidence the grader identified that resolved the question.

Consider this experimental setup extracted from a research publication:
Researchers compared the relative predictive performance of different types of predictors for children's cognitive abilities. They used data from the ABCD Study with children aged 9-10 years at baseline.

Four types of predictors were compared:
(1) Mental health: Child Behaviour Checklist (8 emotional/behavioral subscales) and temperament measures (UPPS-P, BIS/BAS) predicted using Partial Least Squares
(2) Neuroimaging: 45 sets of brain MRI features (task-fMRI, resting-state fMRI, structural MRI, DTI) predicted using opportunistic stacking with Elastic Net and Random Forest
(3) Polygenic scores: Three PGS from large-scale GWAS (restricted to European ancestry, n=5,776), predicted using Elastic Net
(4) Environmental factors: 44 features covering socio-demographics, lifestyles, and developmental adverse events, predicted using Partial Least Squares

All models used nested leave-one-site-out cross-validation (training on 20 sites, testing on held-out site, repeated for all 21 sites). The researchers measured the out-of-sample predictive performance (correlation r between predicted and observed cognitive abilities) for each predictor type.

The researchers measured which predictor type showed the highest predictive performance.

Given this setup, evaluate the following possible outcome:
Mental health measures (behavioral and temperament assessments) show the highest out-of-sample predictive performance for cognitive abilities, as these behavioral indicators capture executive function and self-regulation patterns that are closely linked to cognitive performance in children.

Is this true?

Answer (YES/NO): NO